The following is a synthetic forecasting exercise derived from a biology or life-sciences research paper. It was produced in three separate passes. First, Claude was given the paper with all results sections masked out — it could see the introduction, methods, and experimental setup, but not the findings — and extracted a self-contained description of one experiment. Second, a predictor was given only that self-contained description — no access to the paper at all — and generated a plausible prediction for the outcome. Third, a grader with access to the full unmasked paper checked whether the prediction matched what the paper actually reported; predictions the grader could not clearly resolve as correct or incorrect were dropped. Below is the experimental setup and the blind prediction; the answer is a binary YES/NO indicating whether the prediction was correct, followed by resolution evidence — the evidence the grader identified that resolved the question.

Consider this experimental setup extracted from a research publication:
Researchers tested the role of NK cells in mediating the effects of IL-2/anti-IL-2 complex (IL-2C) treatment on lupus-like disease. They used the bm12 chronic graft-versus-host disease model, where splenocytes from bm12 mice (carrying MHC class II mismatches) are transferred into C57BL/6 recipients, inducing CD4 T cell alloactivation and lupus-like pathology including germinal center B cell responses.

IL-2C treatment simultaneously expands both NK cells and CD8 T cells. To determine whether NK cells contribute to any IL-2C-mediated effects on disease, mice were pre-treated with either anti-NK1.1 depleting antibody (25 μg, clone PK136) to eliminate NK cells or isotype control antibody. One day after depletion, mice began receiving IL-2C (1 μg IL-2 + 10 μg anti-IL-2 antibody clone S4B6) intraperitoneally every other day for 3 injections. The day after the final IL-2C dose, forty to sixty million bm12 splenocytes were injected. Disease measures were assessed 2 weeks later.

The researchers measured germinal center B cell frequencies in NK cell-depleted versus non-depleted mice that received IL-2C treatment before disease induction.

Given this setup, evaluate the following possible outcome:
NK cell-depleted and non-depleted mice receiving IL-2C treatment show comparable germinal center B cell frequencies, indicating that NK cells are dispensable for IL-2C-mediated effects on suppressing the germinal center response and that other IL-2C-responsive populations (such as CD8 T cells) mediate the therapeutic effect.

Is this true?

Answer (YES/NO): NO